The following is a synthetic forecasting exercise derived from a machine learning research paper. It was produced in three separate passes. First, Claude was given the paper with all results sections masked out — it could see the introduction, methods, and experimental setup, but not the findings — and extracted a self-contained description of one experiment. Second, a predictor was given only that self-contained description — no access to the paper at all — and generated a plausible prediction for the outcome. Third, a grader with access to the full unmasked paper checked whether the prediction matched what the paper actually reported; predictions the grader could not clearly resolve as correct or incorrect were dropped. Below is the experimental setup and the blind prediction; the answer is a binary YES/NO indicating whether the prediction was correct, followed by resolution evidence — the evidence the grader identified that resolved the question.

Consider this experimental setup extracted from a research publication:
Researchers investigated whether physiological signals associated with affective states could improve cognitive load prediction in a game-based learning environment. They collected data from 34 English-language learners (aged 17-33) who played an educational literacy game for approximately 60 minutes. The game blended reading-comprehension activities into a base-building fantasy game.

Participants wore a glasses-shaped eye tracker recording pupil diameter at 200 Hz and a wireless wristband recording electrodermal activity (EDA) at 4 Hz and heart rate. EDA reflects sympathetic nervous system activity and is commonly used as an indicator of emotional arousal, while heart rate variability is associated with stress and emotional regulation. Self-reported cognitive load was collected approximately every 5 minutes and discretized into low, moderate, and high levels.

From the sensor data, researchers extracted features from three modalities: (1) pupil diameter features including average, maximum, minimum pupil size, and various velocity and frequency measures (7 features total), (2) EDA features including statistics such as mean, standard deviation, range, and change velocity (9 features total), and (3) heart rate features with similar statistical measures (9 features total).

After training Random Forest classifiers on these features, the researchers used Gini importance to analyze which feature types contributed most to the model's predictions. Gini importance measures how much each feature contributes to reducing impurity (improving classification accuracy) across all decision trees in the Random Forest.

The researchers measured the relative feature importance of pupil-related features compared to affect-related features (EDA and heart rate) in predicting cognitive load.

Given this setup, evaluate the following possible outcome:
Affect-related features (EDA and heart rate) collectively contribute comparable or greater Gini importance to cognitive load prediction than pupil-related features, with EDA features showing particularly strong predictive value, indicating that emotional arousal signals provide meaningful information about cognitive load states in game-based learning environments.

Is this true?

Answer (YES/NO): NO